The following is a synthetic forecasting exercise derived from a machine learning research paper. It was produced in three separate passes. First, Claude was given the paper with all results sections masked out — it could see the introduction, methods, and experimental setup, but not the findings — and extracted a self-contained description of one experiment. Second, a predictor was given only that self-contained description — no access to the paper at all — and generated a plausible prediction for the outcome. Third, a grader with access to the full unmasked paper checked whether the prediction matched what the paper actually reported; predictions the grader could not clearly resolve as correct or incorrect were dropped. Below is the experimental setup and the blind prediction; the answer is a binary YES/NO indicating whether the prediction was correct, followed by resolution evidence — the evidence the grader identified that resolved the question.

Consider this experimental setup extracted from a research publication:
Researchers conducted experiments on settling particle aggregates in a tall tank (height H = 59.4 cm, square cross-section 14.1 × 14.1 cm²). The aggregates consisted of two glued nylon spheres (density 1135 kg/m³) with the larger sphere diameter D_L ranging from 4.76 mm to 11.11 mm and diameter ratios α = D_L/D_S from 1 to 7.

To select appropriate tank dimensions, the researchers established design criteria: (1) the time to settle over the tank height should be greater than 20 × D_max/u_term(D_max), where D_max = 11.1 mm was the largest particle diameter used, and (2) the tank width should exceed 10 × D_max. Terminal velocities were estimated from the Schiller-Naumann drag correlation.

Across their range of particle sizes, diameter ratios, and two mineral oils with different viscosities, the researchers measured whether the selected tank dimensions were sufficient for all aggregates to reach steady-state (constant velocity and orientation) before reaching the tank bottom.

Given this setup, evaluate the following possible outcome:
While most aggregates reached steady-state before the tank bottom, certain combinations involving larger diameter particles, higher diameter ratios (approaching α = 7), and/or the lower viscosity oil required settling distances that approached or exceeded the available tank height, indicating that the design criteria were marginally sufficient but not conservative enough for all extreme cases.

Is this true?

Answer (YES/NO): NO